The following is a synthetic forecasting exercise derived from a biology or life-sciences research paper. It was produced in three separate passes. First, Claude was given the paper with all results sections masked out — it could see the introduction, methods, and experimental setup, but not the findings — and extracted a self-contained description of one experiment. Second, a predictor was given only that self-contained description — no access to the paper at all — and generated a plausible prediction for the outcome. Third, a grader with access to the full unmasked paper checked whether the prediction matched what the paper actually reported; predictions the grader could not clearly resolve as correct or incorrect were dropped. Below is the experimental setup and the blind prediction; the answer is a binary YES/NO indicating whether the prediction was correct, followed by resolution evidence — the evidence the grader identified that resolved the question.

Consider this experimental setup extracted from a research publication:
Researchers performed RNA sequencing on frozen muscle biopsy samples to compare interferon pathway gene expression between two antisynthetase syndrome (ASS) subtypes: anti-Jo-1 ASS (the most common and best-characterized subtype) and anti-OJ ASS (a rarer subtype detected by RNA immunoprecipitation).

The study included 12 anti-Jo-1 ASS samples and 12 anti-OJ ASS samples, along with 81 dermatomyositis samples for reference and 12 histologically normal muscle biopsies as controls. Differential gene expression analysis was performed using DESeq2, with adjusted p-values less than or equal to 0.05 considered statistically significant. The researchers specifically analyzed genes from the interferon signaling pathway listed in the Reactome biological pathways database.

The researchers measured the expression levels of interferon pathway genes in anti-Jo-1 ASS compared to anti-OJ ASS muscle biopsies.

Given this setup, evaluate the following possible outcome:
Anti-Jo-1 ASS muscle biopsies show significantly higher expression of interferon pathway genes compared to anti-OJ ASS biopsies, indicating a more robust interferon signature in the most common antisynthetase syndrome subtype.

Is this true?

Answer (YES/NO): NO